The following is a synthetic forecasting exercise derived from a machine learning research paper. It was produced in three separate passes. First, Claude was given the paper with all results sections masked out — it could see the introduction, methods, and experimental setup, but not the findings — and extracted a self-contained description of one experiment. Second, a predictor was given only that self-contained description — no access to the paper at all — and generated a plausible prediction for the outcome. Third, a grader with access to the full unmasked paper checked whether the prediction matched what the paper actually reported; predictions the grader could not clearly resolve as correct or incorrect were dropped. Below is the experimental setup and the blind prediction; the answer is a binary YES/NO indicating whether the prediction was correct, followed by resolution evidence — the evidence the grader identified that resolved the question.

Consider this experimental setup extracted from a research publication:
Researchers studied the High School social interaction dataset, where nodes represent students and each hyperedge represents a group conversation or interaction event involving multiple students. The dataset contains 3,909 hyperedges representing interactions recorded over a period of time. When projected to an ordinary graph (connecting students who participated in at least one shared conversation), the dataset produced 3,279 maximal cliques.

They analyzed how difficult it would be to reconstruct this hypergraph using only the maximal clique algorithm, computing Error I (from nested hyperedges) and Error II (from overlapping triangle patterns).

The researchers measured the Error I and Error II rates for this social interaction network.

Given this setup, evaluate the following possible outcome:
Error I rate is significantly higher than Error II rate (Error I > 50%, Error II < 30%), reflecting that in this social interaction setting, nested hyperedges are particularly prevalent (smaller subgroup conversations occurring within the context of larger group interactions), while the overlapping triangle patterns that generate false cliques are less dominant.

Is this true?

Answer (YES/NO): NO